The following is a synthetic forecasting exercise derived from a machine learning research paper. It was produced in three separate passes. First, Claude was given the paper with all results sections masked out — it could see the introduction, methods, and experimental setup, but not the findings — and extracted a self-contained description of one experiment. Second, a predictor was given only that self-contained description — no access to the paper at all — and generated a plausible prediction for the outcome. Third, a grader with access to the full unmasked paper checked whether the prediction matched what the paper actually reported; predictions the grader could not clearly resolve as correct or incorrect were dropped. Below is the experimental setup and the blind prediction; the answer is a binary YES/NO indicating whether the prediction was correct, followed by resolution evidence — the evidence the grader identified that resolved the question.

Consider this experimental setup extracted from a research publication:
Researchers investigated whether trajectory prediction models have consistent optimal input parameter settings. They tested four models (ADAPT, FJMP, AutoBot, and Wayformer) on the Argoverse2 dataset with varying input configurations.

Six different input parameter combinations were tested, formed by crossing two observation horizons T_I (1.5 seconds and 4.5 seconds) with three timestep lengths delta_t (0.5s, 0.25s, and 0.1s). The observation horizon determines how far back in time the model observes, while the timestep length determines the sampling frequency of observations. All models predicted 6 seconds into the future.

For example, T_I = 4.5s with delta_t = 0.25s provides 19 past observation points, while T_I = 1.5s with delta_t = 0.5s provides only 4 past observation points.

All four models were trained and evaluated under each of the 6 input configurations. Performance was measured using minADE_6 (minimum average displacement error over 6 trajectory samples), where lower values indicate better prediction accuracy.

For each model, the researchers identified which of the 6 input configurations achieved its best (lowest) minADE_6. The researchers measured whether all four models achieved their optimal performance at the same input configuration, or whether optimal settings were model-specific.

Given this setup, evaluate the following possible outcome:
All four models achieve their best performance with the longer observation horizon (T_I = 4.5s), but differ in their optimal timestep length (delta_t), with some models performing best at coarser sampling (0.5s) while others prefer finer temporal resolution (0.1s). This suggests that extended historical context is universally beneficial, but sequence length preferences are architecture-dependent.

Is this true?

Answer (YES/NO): NO